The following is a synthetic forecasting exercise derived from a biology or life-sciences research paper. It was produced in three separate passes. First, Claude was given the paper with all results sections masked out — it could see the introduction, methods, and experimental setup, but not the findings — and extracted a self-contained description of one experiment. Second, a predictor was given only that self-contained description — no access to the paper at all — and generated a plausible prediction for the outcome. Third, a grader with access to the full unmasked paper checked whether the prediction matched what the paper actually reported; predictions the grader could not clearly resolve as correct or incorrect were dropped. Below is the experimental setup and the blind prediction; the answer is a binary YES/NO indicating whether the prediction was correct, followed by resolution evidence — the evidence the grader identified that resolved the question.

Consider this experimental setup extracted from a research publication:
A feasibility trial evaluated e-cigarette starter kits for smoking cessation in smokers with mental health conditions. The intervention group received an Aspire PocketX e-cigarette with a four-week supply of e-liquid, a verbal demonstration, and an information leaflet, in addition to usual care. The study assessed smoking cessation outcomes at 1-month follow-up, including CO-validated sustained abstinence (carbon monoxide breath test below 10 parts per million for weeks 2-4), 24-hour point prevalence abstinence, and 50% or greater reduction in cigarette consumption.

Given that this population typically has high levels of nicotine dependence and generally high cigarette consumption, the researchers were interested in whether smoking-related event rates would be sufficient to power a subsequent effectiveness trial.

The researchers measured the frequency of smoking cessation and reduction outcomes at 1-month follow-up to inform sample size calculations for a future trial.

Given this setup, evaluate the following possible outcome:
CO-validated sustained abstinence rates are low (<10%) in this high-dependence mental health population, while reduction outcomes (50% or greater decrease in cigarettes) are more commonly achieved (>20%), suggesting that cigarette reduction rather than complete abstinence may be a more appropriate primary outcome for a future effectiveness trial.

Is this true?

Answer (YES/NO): YES